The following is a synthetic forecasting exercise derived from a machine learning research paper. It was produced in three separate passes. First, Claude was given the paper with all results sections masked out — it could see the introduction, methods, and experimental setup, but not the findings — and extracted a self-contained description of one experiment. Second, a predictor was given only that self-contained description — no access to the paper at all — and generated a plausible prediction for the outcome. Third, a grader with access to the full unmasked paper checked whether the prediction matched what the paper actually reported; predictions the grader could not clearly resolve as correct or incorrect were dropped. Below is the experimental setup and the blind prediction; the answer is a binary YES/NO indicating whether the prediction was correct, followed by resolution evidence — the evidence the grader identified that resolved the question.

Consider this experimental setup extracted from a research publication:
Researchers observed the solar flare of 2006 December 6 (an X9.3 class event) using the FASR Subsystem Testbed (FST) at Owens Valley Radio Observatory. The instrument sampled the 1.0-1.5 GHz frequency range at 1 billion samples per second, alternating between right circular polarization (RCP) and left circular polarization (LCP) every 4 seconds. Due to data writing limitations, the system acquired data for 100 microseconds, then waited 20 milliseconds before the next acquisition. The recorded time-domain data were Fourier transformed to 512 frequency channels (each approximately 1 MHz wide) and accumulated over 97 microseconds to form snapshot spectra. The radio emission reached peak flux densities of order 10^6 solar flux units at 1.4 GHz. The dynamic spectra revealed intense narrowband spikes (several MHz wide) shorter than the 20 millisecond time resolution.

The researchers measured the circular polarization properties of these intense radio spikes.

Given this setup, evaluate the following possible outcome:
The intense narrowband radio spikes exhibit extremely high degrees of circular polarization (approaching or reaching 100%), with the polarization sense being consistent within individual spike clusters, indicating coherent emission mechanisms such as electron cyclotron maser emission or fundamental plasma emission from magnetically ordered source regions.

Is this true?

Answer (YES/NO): YES